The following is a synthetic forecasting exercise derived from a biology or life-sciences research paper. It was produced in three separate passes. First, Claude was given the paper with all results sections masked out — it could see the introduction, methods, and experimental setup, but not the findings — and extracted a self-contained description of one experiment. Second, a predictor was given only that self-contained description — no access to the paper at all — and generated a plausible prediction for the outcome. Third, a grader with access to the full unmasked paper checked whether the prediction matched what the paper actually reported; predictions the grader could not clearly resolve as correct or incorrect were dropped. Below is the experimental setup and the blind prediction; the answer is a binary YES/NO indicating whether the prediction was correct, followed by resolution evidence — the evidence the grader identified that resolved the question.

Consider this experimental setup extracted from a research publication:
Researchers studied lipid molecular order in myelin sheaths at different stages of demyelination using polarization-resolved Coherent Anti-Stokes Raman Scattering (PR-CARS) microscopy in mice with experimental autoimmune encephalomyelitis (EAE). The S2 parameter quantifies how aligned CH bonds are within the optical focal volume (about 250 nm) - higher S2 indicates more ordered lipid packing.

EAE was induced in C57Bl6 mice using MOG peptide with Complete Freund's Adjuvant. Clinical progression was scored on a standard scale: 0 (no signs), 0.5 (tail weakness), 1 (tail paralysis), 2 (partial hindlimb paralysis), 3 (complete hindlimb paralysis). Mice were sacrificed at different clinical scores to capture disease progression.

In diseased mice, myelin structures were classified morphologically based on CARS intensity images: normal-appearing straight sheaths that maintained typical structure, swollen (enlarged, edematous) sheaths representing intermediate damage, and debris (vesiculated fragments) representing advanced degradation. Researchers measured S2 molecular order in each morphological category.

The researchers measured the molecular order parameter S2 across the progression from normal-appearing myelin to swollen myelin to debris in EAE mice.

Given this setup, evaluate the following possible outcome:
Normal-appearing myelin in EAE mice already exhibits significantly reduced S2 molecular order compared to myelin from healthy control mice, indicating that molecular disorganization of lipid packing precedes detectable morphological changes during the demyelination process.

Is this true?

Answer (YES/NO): YES